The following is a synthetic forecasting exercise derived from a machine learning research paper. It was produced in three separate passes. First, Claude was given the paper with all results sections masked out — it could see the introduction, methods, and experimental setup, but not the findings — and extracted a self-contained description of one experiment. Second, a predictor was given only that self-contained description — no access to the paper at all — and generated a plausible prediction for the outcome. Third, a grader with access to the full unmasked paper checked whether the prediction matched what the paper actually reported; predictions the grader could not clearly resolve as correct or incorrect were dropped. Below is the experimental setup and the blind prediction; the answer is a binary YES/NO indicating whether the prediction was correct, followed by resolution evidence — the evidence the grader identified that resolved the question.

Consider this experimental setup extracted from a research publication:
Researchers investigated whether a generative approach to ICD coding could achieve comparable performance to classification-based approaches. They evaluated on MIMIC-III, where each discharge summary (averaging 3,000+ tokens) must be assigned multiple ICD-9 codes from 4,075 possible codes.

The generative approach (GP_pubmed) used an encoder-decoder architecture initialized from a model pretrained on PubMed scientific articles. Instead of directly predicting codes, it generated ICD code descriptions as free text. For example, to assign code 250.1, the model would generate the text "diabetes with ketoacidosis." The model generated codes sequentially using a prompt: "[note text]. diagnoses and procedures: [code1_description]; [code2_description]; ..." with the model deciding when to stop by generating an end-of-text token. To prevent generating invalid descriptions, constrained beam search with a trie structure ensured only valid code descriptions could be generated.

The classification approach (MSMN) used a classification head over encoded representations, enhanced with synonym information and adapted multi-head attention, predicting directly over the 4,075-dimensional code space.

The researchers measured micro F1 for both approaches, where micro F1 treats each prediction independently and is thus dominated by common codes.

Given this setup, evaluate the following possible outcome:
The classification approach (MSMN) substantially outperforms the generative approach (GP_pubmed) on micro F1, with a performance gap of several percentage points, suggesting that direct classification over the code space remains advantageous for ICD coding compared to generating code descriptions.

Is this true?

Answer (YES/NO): YES